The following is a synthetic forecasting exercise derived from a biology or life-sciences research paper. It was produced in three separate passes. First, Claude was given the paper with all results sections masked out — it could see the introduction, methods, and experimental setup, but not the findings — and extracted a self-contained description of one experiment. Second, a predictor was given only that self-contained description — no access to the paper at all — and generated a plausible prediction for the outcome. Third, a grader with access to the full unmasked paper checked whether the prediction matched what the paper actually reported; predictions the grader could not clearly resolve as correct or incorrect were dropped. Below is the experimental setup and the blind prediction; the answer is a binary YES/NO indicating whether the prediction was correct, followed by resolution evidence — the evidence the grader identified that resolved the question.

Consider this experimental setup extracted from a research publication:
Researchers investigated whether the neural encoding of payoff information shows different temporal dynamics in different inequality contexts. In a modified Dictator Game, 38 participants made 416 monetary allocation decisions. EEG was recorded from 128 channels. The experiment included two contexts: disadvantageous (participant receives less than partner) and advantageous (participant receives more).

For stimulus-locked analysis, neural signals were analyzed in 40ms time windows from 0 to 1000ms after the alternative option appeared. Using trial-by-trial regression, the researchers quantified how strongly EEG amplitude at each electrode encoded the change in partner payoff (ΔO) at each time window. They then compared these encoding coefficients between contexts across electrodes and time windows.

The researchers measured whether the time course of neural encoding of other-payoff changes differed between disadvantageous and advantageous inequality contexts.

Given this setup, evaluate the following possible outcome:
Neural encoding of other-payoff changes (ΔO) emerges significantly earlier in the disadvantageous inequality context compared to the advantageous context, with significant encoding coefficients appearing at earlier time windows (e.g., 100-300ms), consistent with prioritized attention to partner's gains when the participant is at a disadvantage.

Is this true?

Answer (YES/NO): NO